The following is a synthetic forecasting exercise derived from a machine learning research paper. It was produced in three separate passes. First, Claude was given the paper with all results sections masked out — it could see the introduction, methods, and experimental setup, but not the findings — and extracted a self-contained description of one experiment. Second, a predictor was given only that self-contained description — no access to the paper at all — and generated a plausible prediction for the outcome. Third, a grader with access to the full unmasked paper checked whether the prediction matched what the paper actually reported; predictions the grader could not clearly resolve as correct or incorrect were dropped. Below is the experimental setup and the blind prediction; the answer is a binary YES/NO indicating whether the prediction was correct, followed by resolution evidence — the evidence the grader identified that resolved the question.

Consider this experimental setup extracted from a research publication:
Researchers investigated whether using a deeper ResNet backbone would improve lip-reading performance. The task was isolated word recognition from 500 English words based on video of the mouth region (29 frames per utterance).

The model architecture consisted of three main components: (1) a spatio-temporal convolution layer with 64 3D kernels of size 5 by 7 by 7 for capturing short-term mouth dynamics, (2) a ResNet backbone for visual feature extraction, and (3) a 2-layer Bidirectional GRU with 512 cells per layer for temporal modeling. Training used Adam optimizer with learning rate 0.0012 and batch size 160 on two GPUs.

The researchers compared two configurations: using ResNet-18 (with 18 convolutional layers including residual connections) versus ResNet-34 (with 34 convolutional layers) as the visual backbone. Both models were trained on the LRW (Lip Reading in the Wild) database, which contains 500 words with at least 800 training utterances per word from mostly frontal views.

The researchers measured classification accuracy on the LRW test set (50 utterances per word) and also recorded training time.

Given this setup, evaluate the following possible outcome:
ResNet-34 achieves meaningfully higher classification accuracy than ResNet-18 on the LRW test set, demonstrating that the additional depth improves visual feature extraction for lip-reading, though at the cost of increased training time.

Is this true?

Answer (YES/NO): NO